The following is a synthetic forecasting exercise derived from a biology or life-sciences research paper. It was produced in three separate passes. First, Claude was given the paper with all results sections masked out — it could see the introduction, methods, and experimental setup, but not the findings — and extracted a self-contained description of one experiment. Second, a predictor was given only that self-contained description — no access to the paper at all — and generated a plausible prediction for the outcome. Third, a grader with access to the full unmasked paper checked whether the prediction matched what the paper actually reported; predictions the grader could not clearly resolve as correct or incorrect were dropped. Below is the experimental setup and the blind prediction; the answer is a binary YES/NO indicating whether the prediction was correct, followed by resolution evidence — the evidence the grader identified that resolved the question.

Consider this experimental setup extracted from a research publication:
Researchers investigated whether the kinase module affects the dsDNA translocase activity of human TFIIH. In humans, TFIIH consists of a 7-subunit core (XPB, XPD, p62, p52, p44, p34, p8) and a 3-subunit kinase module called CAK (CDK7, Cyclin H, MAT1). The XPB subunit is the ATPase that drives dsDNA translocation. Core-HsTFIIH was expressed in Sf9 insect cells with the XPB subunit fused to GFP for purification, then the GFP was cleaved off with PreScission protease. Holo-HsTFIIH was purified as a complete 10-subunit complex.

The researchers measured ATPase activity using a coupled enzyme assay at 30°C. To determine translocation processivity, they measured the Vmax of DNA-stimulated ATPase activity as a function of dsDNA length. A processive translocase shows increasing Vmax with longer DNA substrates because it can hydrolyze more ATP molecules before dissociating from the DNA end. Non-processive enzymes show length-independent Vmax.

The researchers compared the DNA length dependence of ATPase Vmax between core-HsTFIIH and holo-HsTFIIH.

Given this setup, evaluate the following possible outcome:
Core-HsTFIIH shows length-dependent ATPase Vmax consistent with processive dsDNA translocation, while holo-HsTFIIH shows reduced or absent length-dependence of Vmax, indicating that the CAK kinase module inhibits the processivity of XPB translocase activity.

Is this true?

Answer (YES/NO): NO